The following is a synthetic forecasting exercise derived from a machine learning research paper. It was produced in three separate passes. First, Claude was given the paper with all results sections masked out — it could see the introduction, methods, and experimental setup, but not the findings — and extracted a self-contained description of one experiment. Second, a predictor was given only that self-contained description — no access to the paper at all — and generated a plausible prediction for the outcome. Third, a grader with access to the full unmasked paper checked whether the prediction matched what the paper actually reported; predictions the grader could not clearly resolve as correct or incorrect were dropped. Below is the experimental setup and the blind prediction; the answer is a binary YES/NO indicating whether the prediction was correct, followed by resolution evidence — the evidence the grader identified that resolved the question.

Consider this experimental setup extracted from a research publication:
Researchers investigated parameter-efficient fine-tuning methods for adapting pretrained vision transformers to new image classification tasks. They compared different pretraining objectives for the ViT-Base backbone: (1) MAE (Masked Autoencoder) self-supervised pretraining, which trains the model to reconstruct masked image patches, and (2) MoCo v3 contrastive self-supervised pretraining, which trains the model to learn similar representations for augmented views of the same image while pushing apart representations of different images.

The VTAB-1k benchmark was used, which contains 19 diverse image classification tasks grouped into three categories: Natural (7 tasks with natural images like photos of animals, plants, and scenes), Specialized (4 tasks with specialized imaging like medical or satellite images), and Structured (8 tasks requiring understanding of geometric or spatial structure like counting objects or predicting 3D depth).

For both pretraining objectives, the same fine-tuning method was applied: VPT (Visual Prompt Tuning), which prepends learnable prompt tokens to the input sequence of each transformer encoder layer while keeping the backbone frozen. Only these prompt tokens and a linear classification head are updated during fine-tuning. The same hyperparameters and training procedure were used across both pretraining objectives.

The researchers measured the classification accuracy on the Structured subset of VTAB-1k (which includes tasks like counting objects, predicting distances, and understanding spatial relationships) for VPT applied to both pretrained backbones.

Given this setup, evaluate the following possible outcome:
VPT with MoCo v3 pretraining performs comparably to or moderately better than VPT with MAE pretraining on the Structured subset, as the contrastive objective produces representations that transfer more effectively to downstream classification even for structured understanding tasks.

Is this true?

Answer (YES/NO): NO